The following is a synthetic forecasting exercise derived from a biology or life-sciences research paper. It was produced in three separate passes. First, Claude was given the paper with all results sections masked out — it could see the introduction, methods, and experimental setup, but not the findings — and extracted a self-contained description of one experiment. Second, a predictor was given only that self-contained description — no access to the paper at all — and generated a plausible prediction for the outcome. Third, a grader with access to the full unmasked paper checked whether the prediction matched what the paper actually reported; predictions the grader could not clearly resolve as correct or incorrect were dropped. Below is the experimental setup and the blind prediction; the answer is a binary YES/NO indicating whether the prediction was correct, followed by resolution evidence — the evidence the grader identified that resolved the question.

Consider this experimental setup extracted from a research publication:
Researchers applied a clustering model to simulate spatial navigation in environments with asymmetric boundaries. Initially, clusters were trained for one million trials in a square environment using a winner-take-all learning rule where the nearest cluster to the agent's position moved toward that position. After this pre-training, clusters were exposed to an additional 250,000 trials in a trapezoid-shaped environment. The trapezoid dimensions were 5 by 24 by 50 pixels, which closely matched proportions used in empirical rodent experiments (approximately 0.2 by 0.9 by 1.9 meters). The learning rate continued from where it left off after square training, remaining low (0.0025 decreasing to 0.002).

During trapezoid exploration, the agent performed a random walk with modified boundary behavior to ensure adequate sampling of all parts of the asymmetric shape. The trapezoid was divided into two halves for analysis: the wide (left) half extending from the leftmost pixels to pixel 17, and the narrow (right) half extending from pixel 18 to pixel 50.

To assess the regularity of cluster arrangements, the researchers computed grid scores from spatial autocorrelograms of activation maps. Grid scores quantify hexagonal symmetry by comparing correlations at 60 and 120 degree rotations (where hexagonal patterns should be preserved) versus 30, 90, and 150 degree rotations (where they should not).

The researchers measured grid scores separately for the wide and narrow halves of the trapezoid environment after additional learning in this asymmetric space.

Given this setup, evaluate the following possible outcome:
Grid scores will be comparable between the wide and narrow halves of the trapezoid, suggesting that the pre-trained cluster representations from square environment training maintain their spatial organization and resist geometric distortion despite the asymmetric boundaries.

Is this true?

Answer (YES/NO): NO